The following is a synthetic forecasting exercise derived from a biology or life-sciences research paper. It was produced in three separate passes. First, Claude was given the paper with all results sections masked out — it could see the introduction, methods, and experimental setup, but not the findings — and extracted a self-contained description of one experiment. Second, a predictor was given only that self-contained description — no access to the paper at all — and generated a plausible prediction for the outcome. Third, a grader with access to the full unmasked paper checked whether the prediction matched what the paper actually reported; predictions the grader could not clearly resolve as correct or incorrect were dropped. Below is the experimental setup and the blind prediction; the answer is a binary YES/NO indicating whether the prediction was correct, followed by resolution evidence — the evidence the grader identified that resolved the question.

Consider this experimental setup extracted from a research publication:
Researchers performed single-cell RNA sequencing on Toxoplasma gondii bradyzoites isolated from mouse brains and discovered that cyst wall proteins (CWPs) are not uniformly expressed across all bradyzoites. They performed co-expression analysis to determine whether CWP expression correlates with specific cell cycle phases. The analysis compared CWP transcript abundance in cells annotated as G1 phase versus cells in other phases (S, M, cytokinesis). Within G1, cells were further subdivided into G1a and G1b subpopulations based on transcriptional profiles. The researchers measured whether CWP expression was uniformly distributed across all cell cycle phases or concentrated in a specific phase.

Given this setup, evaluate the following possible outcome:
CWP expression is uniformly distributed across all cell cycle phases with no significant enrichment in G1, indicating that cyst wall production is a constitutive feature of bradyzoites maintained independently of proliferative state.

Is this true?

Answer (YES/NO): NO